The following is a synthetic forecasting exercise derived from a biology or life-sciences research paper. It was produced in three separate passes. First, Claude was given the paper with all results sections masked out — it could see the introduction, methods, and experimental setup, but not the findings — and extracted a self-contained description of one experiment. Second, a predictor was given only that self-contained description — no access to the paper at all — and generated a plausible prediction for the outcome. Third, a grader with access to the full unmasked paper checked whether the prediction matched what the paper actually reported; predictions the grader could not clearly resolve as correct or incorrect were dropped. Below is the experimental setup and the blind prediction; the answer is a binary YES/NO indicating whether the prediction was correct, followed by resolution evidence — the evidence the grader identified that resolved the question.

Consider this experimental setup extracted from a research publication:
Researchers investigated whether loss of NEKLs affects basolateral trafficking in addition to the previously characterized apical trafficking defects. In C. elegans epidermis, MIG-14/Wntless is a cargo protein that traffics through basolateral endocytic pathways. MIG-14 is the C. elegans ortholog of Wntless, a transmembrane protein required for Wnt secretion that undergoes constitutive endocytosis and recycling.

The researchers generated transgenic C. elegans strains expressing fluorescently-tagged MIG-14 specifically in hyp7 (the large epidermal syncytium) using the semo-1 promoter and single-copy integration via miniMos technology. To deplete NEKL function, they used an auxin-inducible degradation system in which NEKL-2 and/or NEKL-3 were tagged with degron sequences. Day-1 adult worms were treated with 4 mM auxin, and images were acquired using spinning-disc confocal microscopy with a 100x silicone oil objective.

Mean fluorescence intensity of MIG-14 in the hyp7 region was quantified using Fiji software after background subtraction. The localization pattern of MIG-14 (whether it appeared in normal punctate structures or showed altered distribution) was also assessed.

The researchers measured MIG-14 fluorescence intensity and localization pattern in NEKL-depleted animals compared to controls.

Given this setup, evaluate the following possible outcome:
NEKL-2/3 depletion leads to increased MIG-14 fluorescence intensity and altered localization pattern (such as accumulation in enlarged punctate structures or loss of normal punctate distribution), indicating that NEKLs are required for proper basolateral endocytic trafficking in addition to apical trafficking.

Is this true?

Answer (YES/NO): NO